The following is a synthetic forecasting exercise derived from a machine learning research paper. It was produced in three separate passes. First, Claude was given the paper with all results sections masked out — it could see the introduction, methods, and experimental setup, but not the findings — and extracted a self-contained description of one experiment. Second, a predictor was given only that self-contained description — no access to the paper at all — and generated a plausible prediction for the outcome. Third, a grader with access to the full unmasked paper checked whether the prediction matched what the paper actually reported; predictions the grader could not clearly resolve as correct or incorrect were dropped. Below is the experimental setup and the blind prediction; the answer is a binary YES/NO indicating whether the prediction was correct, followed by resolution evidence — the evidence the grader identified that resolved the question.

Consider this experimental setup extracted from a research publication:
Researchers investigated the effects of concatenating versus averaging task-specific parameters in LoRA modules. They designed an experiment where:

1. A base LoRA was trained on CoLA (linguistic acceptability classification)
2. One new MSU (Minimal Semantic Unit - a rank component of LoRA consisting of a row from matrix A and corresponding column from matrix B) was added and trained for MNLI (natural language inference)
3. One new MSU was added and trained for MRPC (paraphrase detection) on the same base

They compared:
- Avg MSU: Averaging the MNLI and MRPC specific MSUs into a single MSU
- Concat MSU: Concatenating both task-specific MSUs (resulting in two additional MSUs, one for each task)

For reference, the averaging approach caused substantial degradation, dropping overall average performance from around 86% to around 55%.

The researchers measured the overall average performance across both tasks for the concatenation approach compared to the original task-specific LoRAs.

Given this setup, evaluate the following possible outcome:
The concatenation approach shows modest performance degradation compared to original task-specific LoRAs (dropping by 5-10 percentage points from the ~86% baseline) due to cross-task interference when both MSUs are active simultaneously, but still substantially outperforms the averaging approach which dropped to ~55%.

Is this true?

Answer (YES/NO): YES